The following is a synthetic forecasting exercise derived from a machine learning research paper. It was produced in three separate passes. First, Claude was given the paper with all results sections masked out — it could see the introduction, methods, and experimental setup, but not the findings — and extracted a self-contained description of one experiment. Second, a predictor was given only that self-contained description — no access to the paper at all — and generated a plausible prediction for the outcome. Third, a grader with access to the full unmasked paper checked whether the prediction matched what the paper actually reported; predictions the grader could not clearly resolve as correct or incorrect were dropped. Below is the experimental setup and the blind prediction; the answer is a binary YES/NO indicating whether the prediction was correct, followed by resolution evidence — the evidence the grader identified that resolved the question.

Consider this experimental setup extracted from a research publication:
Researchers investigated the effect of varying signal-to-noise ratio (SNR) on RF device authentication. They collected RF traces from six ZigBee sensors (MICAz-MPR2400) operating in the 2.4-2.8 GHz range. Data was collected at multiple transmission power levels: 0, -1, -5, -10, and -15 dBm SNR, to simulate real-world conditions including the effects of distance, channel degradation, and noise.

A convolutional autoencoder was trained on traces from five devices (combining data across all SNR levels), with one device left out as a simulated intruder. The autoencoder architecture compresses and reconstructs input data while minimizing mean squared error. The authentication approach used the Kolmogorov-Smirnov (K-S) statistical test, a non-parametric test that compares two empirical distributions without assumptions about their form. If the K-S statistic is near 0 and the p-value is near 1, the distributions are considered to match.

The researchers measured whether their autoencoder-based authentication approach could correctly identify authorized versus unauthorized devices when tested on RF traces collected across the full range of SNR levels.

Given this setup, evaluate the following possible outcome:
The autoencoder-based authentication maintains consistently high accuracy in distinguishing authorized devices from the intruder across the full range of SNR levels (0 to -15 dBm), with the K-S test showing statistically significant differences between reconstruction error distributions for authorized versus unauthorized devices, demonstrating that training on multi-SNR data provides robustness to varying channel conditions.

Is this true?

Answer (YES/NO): YES